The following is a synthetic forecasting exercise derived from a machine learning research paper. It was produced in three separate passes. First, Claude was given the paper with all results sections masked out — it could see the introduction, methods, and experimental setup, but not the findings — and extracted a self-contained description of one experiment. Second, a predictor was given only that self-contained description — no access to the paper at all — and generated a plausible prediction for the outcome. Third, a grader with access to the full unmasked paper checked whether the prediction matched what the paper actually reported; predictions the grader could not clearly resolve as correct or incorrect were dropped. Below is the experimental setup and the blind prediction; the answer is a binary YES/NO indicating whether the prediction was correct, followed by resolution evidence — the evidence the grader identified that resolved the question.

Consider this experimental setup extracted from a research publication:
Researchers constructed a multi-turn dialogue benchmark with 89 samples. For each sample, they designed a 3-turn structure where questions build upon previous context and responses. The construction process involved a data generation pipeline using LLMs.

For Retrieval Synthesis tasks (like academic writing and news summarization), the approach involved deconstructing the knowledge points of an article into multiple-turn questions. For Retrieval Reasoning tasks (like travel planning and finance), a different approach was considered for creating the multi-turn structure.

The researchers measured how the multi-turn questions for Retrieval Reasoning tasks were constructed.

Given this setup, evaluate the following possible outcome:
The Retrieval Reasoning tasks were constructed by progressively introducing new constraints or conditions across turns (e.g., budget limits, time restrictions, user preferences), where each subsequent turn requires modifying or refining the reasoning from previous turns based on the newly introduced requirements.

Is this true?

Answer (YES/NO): YES